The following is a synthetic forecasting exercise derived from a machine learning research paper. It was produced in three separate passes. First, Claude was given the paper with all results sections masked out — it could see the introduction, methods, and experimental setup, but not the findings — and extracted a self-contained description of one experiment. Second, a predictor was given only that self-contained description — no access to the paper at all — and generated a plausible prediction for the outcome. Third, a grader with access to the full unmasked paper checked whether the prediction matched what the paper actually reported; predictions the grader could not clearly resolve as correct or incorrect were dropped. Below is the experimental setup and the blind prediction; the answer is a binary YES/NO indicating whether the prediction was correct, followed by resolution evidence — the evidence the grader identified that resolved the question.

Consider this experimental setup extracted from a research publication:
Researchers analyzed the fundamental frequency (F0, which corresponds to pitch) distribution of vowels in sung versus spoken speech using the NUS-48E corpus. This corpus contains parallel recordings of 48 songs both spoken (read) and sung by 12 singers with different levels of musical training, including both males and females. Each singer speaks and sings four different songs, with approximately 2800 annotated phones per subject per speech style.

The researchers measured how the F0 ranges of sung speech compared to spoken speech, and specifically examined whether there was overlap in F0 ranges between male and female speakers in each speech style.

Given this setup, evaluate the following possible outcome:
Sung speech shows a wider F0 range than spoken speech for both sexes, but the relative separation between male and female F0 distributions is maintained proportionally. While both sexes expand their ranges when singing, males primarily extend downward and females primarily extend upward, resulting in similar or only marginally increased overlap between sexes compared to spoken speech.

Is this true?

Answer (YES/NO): NO